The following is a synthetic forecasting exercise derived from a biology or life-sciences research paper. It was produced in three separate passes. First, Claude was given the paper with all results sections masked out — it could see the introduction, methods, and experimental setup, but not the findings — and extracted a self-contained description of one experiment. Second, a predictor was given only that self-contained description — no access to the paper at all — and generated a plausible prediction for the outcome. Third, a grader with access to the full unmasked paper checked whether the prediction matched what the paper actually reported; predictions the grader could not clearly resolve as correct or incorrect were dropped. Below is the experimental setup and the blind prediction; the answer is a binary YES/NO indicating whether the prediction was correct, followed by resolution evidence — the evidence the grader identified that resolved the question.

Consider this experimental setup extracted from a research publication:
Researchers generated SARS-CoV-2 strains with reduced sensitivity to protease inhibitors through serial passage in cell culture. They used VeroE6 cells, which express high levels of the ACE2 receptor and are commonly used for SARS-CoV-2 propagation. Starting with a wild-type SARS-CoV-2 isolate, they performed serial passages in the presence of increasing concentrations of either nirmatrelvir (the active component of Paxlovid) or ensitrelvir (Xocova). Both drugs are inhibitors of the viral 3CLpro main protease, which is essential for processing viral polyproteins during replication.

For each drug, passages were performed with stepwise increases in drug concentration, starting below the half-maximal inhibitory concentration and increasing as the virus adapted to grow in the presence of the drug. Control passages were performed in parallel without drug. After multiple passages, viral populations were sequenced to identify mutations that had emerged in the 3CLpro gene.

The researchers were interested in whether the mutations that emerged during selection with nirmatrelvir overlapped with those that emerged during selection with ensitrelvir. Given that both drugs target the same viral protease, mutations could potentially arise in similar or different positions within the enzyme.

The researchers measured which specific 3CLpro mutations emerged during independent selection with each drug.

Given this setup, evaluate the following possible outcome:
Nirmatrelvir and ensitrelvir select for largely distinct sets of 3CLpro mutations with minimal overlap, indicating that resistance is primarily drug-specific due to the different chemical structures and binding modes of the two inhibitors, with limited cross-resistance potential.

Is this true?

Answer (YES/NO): YES